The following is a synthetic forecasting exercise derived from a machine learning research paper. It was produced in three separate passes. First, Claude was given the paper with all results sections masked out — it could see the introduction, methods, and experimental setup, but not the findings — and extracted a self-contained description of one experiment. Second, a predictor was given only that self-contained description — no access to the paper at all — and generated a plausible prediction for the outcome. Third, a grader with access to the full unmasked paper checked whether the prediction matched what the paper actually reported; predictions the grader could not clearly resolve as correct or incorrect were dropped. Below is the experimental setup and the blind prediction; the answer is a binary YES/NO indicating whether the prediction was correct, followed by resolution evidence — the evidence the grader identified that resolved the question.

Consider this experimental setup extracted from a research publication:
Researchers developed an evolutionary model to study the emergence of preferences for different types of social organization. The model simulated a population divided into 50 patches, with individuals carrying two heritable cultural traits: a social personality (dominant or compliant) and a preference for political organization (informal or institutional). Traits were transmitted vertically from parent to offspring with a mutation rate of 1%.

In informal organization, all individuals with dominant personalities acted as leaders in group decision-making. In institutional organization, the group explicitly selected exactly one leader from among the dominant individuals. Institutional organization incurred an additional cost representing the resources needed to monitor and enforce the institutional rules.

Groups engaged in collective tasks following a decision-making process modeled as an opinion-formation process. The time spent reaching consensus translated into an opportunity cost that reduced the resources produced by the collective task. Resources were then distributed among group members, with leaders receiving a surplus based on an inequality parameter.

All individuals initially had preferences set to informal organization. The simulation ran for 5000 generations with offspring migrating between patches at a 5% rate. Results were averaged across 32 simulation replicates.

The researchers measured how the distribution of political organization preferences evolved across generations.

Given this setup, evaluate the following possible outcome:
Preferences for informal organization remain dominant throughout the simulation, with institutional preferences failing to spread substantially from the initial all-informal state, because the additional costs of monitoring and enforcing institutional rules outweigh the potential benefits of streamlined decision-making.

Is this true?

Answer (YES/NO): NO